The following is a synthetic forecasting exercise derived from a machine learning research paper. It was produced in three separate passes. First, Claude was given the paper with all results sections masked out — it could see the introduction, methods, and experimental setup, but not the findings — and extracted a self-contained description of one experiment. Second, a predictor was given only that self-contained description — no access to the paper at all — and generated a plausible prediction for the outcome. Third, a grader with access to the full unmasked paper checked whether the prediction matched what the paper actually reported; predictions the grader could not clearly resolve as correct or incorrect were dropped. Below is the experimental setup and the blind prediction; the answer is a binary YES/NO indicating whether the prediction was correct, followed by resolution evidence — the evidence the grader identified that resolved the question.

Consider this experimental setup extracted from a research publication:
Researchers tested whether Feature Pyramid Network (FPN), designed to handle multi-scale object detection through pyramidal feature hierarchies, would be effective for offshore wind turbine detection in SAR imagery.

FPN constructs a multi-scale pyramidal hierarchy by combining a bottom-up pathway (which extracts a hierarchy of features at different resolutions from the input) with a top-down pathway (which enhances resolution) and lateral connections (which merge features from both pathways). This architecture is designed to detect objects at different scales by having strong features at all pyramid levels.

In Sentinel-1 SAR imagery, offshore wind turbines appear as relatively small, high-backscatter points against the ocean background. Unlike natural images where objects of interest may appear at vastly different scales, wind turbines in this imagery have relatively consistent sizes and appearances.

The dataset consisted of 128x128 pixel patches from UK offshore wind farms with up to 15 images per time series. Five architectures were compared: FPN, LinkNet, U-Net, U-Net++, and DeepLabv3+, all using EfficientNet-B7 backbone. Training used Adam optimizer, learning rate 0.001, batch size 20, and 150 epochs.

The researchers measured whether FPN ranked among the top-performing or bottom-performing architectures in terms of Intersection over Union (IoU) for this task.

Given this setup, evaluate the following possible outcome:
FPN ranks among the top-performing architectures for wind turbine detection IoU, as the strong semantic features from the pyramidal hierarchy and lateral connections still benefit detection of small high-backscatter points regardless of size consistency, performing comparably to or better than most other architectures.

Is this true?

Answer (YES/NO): NO